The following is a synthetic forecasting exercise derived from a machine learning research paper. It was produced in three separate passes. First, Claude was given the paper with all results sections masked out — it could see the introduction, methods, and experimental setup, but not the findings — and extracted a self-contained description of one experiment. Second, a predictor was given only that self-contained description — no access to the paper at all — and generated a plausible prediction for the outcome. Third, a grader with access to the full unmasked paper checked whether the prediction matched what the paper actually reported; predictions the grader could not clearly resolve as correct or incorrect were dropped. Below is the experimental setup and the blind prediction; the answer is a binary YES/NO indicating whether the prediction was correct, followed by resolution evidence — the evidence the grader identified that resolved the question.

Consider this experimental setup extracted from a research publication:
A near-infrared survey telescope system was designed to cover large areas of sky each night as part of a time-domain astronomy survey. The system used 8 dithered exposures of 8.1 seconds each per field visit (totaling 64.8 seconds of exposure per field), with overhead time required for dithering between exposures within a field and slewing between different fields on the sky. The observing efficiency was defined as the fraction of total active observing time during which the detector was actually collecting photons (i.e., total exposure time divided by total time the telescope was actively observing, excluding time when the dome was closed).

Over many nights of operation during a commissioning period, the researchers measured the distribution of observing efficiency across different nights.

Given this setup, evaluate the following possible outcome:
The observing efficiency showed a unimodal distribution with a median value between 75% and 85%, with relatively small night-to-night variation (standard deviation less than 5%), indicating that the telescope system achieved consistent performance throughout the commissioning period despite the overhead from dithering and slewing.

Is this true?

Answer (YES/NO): NO